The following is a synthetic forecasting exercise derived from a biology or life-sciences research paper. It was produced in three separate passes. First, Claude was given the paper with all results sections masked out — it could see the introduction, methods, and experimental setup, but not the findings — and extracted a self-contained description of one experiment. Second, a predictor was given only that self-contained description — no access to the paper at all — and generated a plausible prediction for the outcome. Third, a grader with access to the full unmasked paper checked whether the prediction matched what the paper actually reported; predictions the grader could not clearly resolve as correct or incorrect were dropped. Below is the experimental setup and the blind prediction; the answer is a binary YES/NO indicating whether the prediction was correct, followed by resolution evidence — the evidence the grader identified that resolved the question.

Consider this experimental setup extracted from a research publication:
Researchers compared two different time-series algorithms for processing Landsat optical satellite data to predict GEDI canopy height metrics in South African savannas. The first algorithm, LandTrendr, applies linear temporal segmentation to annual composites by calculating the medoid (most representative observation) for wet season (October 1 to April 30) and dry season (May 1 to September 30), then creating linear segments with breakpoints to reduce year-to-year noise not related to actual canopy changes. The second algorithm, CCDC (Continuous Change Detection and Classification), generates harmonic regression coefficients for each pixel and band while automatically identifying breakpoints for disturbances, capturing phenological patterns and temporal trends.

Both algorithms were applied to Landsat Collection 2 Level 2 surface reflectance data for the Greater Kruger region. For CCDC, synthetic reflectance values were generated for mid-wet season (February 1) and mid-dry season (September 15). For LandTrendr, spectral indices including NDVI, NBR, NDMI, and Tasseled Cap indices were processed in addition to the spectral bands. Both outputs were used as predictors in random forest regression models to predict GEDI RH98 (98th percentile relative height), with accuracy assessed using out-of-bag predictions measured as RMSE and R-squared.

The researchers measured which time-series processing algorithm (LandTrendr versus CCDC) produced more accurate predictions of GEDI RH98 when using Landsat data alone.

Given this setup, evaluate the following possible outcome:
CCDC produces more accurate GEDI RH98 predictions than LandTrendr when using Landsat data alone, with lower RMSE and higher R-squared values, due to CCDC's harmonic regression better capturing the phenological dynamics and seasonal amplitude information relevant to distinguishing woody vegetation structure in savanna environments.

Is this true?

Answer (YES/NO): NO